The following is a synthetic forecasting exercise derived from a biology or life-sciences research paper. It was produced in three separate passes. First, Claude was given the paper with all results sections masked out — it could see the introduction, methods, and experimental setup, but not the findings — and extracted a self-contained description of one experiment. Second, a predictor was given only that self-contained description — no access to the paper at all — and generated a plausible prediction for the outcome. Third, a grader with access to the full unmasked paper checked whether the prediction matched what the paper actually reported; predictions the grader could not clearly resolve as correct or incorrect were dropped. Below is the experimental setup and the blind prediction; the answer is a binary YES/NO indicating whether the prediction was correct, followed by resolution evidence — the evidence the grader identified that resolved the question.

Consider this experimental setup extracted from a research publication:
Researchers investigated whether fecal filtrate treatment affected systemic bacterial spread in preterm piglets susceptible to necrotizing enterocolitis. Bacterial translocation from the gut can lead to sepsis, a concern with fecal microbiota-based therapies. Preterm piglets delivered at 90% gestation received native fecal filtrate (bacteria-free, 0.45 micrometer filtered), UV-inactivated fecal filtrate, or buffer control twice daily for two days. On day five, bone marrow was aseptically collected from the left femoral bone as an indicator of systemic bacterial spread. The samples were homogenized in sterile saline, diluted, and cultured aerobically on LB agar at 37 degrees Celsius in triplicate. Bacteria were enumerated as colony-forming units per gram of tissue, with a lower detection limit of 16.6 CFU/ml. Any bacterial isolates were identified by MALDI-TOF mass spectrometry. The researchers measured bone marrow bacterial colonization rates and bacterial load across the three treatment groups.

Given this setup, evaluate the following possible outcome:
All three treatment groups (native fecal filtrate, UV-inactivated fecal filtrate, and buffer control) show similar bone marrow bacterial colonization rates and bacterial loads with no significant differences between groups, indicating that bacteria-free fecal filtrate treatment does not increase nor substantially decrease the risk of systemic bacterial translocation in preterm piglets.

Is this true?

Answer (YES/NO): NO